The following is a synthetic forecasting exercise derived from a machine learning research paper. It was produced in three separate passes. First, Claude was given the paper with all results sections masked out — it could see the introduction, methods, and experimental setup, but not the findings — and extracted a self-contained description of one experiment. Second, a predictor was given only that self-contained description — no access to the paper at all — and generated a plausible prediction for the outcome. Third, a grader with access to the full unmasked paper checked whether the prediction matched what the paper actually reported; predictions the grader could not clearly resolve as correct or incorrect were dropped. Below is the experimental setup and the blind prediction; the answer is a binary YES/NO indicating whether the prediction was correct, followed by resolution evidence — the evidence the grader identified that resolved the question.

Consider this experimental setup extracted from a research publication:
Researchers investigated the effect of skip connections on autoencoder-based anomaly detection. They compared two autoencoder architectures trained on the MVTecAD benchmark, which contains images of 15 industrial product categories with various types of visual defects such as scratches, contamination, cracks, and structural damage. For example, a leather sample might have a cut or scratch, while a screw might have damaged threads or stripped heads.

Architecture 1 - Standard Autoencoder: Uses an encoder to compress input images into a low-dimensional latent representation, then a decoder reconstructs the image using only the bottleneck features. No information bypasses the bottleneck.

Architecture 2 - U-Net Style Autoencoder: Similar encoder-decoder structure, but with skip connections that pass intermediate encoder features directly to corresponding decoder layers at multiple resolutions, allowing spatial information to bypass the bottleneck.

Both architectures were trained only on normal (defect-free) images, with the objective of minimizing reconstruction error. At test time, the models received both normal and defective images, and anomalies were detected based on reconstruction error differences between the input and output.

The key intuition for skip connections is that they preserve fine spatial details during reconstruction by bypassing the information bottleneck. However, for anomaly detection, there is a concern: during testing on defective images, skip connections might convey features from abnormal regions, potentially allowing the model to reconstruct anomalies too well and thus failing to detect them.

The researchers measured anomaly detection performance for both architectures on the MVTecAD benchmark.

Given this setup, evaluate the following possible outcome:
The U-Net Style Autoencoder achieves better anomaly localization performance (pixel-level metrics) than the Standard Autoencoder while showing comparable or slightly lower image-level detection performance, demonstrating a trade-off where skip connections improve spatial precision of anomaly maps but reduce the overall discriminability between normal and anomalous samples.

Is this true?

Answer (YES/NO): NO